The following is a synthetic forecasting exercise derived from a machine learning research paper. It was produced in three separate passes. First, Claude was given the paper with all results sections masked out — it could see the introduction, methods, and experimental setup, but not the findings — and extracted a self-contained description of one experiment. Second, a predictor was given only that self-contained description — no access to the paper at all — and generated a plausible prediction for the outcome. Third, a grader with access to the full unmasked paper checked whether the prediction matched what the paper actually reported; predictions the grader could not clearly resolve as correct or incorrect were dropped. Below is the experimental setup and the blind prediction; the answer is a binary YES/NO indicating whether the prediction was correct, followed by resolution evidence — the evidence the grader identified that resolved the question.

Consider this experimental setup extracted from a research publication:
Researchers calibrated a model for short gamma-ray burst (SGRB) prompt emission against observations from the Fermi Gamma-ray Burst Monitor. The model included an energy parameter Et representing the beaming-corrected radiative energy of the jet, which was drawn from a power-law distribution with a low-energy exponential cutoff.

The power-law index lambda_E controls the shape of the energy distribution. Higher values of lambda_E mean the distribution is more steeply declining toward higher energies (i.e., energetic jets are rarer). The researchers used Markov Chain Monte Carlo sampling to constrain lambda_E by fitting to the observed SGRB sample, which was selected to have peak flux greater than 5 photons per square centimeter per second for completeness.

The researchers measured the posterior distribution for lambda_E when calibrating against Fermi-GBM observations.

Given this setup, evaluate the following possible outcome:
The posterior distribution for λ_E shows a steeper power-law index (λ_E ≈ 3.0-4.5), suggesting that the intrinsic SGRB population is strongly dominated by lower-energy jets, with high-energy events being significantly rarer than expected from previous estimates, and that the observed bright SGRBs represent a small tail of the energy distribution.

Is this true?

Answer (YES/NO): NO